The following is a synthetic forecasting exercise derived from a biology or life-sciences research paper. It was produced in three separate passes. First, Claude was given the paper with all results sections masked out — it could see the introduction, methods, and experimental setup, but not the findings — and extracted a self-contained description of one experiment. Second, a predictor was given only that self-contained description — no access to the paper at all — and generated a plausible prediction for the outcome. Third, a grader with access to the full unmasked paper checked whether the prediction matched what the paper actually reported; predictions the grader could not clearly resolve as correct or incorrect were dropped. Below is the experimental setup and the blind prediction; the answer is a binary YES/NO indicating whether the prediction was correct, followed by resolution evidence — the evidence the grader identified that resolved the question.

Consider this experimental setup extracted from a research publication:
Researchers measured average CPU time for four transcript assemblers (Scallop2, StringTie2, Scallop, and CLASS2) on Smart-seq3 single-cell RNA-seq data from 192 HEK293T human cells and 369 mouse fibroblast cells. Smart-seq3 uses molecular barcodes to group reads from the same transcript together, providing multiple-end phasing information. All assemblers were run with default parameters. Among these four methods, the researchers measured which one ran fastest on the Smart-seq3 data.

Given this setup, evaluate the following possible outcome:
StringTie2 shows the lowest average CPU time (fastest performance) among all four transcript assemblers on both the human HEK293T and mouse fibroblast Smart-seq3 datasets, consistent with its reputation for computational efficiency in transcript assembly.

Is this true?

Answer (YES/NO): NO